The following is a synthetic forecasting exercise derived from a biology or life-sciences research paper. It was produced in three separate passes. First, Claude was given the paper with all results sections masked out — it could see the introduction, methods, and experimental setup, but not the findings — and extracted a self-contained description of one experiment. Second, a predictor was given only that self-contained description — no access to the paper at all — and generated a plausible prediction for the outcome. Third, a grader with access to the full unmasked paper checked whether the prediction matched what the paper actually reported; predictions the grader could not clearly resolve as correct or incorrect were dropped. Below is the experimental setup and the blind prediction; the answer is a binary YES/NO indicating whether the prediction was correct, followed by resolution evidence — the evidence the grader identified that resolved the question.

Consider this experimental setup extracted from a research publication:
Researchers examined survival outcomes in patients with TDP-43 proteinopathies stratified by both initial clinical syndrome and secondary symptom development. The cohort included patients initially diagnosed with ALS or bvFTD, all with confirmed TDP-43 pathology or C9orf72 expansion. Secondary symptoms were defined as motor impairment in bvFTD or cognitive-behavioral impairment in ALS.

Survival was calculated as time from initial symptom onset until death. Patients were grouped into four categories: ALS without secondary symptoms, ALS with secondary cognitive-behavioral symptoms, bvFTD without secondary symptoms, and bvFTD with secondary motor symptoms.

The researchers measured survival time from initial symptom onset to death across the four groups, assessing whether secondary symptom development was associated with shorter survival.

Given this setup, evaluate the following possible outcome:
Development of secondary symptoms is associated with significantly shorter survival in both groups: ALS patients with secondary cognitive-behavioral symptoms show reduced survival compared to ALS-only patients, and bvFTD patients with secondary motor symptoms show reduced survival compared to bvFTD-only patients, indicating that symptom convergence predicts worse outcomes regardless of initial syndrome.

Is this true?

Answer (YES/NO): NO